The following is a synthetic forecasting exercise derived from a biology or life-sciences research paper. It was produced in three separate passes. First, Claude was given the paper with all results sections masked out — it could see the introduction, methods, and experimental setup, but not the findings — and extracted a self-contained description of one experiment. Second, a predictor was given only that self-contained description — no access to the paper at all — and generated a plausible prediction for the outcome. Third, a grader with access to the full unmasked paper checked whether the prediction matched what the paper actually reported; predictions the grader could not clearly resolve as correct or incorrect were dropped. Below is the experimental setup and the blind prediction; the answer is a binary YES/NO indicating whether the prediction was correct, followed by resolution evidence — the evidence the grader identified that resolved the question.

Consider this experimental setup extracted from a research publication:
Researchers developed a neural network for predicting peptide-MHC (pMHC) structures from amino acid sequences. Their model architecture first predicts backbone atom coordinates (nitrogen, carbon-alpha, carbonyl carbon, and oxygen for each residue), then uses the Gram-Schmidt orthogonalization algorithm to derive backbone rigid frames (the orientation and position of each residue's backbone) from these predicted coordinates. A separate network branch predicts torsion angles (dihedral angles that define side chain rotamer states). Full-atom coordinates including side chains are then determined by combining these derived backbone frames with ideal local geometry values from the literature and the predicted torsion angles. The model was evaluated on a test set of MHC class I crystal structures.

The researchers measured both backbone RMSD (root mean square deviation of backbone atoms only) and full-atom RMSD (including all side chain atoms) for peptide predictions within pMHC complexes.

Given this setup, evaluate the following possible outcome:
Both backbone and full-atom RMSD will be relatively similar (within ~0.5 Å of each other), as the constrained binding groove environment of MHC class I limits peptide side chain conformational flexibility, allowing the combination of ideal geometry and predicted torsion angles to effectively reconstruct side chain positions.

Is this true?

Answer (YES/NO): NO